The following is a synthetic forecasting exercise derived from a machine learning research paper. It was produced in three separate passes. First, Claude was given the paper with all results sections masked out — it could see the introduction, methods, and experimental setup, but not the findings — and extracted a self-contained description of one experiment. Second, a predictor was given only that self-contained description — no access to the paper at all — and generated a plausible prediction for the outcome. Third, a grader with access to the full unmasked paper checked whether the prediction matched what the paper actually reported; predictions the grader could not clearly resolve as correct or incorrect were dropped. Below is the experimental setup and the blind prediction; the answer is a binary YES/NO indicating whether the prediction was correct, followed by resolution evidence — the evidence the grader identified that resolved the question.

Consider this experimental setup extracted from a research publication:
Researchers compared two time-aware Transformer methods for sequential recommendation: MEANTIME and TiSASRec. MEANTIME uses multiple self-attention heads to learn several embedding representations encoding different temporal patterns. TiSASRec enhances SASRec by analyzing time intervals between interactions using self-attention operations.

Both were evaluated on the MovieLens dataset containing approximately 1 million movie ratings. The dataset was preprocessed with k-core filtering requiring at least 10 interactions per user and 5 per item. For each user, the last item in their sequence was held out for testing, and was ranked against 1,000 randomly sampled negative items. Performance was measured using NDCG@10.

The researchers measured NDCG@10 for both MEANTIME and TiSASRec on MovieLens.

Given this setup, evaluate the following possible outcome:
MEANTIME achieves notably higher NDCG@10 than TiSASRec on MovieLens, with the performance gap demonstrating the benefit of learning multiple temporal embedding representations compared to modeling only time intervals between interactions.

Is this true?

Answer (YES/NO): YES